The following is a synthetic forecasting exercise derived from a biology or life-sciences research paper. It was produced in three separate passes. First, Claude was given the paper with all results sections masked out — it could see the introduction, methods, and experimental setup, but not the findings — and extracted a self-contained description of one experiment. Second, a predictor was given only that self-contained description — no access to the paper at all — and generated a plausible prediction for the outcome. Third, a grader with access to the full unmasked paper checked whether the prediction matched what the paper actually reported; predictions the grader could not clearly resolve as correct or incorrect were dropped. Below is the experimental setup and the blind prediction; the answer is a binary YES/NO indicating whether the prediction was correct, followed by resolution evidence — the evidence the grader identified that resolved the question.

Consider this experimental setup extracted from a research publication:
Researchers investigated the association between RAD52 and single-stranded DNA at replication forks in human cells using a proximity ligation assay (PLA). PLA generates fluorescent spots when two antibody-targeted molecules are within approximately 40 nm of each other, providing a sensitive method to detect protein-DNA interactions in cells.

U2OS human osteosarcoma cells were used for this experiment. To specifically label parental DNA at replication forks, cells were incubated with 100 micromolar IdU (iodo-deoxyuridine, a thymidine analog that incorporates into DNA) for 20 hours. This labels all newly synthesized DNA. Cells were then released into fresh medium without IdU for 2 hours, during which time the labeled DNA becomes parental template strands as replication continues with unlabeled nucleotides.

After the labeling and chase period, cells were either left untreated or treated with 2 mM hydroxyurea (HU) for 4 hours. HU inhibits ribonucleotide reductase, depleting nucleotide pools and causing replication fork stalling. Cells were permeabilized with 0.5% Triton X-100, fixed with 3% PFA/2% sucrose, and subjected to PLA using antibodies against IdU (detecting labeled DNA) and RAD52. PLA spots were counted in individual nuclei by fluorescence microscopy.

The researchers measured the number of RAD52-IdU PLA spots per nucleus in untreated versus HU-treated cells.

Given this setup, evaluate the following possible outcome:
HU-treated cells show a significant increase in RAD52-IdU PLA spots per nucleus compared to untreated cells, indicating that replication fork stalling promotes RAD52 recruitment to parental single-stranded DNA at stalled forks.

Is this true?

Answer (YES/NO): YES